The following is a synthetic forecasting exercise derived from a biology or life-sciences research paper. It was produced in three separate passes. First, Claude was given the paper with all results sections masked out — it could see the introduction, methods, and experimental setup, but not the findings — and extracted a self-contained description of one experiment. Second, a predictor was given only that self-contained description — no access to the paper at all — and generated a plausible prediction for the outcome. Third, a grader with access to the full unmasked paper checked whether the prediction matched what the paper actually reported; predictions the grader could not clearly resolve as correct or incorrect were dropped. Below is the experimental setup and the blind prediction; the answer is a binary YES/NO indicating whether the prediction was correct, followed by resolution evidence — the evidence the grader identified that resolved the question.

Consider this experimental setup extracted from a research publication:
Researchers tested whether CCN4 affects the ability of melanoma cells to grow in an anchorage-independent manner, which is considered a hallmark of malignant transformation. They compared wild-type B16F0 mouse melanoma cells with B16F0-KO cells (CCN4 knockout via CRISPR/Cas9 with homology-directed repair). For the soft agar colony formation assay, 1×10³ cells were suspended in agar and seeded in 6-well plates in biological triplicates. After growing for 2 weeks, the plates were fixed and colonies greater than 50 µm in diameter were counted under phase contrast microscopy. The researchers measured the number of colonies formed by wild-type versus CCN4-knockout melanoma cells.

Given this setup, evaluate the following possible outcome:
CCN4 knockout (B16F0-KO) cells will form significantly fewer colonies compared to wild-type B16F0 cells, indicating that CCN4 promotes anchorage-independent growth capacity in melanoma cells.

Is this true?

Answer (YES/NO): NO